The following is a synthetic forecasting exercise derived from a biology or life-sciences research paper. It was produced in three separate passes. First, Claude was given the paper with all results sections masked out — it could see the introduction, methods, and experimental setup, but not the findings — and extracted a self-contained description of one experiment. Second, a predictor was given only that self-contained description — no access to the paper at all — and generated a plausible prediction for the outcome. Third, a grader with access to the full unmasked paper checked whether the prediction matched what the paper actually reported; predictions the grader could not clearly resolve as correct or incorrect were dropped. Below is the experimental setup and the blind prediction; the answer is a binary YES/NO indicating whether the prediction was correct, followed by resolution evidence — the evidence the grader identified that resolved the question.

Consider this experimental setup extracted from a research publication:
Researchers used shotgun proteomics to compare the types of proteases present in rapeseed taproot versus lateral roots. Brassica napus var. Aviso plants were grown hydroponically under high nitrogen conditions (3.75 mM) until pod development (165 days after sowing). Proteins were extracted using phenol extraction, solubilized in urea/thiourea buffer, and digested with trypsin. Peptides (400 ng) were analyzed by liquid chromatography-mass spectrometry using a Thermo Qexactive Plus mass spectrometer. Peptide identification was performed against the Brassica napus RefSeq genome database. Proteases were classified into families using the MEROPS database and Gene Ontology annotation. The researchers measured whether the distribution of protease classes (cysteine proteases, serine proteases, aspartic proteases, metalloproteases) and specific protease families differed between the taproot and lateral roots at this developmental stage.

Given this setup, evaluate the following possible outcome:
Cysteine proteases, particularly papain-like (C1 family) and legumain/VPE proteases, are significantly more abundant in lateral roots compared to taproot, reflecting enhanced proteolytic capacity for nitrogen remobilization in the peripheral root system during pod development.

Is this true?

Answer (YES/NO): NO